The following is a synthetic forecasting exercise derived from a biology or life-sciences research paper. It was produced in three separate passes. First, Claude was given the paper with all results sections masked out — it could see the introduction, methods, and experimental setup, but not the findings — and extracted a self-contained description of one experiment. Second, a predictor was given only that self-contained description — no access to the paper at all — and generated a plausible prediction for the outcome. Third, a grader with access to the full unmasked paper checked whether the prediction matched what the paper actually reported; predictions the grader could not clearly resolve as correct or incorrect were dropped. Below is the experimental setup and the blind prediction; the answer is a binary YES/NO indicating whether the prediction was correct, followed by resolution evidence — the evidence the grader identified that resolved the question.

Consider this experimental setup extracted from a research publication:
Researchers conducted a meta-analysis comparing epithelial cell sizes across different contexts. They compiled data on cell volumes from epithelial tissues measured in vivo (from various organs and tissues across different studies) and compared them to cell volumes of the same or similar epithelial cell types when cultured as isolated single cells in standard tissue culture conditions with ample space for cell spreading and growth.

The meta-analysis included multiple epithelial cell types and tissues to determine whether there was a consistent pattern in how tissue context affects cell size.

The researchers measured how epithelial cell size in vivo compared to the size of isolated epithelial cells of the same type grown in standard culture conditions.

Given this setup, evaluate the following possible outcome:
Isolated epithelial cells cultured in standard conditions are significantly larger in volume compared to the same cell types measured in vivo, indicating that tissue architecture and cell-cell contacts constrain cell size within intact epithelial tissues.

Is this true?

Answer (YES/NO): YES